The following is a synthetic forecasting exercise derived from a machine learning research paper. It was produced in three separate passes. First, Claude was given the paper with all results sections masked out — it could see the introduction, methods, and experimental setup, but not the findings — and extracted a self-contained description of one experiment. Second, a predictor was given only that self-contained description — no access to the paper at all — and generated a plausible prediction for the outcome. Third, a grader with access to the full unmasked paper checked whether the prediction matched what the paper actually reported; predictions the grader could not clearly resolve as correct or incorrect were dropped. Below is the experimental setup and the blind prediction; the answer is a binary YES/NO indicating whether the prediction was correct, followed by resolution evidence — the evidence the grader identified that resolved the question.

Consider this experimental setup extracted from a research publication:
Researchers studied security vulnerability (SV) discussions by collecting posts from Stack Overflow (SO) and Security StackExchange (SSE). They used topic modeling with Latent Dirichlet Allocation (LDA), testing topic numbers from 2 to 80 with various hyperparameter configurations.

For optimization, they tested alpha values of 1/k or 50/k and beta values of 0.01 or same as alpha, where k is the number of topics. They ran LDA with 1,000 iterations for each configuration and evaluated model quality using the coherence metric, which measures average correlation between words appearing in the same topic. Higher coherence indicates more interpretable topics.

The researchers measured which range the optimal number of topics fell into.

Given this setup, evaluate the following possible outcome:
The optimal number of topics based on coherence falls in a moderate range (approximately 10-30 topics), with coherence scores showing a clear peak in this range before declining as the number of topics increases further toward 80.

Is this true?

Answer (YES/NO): NO